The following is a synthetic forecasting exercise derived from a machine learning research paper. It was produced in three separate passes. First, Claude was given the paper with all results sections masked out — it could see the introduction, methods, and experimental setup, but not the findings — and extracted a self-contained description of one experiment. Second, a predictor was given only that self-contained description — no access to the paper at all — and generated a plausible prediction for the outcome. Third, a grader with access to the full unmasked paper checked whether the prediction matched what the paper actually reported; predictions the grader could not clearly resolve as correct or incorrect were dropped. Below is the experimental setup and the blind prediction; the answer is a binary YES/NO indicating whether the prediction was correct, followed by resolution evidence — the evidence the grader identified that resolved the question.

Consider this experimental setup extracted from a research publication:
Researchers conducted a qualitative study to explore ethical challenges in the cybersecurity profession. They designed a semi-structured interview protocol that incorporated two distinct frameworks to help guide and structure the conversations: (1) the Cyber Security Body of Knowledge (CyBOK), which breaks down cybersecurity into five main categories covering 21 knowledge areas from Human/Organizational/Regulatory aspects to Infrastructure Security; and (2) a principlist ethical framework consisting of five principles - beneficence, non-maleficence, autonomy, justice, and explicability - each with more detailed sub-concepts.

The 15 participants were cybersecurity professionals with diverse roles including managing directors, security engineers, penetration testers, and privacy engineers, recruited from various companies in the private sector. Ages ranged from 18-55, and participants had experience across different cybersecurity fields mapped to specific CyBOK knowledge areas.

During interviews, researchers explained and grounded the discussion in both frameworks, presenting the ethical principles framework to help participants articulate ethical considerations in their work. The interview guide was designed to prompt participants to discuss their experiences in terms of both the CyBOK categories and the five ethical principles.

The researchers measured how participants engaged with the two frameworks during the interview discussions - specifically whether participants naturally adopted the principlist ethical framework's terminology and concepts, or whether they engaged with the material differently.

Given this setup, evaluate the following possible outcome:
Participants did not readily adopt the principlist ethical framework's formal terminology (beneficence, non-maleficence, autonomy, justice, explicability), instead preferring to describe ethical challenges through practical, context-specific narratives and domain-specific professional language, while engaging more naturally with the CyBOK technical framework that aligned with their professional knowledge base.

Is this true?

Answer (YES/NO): YES